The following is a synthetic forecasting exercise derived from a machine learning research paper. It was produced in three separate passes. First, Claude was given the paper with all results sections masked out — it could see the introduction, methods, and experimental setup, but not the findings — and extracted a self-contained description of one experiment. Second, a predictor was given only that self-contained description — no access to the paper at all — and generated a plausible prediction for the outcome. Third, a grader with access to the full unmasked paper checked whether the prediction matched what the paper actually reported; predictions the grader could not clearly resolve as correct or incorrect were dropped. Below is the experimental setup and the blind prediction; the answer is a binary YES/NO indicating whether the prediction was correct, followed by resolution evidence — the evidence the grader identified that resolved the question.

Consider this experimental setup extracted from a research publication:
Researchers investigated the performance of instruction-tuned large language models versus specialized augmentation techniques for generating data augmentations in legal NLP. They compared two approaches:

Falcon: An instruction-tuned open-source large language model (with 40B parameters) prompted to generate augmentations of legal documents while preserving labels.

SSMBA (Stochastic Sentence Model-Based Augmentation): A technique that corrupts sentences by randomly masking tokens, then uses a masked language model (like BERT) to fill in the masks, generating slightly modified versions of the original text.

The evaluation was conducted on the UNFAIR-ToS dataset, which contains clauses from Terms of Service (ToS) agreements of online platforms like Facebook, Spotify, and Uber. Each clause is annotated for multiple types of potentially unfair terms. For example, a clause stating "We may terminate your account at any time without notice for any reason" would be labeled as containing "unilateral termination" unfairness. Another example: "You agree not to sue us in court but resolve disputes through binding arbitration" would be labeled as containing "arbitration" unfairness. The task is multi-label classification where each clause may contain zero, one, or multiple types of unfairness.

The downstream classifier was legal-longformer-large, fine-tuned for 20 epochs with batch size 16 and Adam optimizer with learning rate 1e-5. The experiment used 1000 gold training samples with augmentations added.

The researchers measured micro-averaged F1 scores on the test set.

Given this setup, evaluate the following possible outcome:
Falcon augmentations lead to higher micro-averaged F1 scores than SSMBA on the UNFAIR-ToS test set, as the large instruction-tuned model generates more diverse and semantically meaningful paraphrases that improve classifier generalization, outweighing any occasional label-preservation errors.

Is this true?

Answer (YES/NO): NO